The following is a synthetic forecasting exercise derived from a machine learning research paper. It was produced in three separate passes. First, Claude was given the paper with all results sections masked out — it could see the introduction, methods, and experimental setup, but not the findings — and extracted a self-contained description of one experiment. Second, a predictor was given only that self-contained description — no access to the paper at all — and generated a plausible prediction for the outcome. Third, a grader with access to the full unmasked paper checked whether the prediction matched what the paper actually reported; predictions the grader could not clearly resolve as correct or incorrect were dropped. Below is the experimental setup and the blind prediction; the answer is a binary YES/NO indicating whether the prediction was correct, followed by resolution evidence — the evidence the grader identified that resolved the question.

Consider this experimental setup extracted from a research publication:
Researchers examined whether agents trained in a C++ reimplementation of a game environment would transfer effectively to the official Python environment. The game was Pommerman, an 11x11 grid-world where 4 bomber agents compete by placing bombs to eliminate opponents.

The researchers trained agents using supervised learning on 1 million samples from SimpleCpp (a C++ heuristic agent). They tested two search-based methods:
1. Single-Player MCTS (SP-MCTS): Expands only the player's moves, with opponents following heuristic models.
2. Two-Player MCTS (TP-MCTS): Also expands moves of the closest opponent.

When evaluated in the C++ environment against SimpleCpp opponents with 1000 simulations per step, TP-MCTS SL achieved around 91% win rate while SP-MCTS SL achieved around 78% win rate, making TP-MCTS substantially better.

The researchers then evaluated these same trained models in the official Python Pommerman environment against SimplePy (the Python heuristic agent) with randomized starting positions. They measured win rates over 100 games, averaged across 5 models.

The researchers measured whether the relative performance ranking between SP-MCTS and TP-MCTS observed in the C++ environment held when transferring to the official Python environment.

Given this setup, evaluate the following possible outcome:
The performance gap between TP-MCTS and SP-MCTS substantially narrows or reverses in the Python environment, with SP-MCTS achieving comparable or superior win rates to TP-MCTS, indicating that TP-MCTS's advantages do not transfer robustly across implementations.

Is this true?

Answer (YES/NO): YES